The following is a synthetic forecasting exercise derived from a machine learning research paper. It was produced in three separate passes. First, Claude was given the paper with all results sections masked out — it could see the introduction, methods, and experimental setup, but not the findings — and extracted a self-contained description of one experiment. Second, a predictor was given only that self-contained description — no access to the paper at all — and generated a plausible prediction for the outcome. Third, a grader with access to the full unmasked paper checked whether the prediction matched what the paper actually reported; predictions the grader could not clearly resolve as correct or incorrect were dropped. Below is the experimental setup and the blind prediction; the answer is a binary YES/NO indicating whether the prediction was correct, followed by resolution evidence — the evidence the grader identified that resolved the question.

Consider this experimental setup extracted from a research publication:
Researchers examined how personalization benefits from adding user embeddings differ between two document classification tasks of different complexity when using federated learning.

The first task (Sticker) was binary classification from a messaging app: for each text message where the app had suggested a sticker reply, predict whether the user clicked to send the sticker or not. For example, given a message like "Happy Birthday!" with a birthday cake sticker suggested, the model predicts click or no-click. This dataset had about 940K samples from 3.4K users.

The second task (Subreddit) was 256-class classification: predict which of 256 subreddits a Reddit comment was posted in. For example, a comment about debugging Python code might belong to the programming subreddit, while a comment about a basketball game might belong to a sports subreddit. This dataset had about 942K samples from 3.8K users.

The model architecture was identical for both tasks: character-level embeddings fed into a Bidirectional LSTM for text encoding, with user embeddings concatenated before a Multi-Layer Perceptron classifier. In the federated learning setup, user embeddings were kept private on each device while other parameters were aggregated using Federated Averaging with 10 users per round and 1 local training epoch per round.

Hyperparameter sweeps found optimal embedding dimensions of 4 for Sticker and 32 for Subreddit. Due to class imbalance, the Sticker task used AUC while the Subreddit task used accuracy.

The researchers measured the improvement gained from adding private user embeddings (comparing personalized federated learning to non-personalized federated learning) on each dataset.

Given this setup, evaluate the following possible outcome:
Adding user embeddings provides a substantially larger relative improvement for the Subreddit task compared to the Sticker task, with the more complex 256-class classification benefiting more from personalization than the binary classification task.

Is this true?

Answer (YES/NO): YES